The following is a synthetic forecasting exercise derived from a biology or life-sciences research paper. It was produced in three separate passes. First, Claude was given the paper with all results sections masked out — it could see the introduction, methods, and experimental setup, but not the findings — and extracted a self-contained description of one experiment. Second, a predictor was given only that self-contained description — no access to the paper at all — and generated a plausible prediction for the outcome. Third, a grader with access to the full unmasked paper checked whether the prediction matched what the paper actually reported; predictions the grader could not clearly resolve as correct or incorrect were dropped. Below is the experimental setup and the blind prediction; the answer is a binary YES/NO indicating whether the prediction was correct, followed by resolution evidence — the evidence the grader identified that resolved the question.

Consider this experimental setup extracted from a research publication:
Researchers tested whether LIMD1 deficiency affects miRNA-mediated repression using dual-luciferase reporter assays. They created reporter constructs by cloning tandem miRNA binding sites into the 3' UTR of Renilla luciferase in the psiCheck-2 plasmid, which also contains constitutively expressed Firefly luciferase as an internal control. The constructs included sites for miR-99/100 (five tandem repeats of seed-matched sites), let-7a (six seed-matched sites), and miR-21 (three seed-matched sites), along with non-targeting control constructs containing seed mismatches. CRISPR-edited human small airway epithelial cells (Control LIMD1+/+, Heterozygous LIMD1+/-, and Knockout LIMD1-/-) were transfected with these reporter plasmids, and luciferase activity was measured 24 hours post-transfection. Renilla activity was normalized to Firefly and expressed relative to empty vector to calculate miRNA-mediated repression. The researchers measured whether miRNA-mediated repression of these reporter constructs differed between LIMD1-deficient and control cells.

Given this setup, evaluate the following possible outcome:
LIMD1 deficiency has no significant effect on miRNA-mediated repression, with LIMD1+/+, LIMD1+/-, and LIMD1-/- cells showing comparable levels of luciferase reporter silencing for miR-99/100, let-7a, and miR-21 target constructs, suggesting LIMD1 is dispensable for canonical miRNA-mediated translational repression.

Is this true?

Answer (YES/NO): NO